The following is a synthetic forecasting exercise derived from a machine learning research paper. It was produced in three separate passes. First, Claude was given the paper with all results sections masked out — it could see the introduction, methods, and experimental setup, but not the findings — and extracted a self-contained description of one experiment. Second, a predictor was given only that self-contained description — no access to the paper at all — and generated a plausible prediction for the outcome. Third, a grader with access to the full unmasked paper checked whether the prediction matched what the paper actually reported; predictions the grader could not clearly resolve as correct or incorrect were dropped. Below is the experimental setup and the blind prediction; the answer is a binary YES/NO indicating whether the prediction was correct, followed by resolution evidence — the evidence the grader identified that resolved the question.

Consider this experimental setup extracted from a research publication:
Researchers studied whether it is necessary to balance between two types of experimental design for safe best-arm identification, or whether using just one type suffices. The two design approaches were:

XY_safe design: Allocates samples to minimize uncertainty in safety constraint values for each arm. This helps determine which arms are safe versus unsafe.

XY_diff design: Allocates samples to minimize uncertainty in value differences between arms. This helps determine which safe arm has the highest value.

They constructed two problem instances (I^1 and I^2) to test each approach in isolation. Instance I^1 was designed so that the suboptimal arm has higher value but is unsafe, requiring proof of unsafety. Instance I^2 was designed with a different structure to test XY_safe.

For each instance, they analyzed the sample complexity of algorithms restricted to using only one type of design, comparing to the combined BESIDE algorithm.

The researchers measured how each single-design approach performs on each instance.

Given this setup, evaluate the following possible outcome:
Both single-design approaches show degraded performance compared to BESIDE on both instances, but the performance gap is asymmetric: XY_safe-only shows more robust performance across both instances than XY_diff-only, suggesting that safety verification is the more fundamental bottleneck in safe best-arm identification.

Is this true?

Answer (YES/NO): NO